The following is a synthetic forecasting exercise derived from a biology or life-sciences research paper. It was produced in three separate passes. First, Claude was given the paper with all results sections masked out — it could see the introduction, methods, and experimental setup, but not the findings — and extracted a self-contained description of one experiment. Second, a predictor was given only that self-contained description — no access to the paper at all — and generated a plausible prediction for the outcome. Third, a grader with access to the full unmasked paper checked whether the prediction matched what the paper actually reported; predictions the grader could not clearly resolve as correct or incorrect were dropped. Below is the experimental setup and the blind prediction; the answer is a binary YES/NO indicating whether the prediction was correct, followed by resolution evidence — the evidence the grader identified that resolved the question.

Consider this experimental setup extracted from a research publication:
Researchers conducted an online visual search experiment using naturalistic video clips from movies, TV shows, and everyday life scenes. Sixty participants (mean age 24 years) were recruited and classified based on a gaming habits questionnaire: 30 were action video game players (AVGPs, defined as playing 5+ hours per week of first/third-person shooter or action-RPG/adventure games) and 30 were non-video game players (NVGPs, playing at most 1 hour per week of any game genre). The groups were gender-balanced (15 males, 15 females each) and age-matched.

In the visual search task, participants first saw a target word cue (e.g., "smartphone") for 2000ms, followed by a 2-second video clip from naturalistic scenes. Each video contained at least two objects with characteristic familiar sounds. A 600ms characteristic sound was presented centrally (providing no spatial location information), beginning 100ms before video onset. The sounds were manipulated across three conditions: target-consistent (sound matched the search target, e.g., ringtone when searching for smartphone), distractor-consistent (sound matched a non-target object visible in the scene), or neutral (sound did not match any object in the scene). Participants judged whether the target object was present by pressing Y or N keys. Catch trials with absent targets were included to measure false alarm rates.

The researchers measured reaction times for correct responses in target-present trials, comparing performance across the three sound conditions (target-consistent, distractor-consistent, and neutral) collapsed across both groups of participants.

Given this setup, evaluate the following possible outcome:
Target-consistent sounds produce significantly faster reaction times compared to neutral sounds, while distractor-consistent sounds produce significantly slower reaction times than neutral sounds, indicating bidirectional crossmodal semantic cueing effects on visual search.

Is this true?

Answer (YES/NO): NO